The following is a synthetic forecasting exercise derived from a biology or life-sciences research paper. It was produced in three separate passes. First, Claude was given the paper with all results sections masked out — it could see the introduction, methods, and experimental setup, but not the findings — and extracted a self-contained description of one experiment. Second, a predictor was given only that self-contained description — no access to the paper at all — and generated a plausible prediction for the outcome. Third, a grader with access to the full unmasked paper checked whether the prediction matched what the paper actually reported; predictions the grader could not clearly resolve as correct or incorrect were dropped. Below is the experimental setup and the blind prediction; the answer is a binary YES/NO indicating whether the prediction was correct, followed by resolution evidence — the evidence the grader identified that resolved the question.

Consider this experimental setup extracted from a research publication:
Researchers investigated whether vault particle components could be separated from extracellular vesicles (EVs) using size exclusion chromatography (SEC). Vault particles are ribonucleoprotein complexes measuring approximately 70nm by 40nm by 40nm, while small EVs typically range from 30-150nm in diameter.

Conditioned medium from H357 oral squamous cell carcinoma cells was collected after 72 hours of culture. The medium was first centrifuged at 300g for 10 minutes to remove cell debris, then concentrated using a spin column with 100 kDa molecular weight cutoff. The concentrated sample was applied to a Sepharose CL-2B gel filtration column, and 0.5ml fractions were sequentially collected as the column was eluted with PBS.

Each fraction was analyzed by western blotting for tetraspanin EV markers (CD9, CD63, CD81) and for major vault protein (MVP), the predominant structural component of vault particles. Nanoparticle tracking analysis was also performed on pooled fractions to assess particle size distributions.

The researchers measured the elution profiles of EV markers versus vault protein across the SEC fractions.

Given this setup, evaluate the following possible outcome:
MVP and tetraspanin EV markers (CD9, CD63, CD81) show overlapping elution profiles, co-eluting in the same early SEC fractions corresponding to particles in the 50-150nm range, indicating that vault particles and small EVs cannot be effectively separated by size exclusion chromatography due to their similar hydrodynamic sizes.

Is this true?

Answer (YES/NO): YES